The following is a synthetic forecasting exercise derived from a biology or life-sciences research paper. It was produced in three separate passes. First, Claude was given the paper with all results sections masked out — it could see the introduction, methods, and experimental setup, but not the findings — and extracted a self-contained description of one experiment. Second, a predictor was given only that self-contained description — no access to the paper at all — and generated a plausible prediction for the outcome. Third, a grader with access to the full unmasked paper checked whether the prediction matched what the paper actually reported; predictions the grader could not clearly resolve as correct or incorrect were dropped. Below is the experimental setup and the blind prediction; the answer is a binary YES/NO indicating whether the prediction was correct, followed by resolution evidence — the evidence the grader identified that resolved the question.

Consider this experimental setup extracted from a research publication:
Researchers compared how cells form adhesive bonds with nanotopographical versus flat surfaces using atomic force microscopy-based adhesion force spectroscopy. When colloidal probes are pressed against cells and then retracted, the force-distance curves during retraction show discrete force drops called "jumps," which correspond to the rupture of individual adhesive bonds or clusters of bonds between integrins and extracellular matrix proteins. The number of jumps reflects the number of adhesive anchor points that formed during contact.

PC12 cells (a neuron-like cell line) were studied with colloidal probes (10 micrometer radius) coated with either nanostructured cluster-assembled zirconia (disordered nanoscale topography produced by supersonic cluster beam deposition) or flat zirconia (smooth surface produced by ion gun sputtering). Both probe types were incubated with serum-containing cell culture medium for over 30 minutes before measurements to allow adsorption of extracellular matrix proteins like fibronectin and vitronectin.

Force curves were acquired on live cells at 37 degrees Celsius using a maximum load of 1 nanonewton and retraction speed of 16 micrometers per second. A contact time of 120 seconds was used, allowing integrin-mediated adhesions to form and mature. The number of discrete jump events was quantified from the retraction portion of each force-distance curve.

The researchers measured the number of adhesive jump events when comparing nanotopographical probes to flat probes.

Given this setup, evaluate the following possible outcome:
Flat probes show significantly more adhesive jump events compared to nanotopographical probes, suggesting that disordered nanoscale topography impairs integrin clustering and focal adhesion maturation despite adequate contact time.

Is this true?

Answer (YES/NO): NO